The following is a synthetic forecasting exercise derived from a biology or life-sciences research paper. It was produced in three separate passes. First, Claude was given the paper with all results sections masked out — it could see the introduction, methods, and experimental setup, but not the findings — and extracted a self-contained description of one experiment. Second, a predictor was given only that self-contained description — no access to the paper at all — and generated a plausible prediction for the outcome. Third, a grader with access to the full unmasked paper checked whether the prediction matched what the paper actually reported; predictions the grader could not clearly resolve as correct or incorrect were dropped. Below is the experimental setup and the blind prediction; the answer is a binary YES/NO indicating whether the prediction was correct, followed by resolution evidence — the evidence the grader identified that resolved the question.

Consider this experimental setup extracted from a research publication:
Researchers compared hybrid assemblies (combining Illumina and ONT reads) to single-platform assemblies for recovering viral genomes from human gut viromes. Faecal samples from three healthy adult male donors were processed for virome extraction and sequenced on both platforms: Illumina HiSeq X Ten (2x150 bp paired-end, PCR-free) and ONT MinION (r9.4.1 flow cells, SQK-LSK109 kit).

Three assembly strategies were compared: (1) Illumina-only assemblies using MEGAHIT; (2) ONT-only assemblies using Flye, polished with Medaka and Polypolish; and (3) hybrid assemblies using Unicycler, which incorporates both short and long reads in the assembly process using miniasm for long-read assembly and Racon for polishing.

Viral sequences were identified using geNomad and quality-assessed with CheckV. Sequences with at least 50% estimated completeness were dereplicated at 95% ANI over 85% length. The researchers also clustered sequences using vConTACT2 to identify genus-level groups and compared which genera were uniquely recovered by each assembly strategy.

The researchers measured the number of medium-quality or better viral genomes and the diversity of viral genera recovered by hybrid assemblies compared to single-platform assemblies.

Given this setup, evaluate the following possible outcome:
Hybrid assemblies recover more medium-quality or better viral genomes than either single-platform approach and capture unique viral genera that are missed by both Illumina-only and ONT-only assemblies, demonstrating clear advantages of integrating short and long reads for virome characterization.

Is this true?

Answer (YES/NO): NO